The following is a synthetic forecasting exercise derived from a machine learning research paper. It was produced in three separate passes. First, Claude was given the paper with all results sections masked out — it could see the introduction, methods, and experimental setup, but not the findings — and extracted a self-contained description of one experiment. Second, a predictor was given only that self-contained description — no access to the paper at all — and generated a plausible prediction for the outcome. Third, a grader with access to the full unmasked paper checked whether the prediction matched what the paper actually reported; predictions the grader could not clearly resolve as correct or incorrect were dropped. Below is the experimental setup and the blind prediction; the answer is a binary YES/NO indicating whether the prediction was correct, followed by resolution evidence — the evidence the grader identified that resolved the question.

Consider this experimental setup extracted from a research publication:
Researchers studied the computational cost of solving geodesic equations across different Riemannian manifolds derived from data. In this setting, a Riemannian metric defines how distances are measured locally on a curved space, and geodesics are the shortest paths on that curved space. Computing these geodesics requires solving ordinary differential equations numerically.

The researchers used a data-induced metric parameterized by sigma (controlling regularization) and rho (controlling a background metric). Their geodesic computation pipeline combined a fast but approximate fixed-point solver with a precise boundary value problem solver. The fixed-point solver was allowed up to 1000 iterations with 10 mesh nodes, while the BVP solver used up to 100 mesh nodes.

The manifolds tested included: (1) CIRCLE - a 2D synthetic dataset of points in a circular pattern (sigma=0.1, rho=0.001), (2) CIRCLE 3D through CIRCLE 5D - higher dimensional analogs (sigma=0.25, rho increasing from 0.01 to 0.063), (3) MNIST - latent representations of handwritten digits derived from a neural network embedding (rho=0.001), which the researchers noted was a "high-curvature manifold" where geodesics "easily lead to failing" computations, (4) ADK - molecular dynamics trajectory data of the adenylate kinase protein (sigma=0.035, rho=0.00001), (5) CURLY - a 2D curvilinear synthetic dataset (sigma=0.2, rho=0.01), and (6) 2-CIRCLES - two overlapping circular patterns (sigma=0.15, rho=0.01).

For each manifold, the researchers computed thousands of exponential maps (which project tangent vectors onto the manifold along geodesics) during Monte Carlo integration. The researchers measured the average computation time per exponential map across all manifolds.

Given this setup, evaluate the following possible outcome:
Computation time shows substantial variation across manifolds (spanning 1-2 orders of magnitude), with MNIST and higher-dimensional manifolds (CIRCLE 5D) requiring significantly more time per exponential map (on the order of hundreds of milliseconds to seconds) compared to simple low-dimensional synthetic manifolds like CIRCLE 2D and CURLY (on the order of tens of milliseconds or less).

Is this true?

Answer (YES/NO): NO